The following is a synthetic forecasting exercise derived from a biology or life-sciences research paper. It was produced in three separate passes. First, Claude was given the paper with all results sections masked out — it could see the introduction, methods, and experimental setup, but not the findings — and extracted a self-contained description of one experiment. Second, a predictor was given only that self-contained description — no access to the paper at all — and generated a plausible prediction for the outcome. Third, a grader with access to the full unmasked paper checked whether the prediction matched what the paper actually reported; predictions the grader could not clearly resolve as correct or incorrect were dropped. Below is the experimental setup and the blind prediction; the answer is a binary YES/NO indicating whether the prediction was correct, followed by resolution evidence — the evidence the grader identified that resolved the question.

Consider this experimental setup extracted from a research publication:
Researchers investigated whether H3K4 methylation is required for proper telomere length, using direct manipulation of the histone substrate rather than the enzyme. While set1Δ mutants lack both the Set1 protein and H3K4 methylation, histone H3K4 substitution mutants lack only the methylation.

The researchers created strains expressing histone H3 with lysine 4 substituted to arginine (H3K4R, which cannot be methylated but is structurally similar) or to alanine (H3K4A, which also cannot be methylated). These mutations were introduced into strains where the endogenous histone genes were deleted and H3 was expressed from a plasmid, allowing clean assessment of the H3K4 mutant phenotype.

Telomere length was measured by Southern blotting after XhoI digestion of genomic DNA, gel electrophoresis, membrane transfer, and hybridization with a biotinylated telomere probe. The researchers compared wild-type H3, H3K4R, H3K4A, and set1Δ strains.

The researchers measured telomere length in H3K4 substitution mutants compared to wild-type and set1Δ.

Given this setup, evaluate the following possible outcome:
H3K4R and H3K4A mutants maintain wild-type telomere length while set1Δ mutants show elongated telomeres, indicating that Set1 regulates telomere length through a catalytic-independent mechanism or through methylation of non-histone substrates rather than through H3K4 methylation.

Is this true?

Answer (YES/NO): NO